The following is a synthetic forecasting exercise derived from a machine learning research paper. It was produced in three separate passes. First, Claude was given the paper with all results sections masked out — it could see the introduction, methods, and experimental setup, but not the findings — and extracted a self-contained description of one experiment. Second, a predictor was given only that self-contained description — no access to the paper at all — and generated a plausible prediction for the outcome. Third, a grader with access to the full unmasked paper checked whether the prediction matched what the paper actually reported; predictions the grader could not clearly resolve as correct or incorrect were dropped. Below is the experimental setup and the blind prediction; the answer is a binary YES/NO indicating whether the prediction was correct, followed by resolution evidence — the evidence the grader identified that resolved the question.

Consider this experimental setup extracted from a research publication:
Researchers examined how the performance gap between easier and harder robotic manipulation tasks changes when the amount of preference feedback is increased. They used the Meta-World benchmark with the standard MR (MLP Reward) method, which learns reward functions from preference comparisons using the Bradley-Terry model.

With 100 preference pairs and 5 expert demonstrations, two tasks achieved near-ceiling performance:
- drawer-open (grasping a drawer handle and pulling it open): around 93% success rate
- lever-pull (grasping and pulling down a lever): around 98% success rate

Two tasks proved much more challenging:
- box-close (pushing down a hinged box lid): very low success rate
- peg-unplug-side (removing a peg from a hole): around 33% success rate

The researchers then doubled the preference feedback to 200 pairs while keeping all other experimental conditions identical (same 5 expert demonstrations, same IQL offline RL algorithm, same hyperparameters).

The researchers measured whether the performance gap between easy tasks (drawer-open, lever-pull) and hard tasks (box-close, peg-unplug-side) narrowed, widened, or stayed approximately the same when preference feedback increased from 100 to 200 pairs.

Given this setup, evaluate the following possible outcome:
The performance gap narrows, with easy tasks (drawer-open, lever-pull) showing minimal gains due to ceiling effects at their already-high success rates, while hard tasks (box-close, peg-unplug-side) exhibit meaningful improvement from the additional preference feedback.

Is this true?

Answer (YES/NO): NO